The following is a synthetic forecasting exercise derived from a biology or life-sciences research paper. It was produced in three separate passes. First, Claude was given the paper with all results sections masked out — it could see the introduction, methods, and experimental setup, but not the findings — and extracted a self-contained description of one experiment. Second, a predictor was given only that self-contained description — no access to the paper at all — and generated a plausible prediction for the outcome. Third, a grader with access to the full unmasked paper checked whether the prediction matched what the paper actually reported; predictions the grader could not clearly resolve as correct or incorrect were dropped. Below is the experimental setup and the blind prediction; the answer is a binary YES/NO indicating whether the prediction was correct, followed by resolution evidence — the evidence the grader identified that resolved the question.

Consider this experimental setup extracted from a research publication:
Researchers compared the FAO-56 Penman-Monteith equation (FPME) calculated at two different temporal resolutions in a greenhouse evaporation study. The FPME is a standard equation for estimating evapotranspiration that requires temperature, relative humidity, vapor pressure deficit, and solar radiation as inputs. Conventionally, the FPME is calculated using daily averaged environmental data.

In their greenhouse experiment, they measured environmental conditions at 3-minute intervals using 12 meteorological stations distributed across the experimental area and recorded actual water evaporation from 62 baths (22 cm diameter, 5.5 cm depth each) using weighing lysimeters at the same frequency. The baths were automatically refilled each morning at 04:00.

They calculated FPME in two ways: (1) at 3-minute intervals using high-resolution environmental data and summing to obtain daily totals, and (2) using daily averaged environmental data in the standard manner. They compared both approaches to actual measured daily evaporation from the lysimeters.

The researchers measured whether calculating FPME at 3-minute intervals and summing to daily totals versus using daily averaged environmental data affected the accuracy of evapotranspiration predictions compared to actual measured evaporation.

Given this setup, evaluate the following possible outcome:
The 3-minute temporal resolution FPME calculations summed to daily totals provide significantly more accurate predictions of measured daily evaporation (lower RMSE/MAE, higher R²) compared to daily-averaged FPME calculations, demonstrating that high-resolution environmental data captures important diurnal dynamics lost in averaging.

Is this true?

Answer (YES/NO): NO